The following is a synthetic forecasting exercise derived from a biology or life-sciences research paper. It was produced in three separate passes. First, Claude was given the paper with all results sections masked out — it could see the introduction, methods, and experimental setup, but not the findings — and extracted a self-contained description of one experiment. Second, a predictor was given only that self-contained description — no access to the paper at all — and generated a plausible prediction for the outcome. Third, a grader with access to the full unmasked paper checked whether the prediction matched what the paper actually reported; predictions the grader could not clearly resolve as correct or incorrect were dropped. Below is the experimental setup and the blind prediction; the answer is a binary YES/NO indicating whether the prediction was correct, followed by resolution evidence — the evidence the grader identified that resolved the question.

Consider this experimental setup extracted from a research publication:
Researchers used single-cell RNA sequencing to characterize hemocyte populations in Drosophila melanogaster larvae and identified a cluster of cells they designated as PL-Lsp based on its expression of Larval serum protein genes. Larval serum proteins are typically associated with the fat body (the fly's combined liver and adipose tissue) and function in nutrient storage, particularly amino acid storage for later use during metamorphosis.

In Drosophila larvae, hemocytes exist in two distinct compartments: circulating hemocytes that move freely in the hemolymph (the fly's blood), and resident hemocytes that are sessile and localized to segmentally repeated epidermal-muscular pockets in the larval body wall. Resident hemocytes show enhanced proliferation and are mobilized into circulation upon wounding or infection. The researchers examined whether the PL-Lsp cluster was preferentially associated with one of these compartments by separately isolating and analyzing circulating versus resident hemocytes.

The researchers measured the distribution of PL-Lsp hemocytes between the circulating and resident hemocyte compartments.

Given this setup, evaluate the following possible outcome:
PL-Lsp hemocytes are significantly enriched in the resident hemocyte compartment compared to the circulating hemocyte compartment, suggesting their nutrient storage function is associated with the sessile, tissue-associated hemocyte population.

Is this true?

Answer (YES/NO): NO